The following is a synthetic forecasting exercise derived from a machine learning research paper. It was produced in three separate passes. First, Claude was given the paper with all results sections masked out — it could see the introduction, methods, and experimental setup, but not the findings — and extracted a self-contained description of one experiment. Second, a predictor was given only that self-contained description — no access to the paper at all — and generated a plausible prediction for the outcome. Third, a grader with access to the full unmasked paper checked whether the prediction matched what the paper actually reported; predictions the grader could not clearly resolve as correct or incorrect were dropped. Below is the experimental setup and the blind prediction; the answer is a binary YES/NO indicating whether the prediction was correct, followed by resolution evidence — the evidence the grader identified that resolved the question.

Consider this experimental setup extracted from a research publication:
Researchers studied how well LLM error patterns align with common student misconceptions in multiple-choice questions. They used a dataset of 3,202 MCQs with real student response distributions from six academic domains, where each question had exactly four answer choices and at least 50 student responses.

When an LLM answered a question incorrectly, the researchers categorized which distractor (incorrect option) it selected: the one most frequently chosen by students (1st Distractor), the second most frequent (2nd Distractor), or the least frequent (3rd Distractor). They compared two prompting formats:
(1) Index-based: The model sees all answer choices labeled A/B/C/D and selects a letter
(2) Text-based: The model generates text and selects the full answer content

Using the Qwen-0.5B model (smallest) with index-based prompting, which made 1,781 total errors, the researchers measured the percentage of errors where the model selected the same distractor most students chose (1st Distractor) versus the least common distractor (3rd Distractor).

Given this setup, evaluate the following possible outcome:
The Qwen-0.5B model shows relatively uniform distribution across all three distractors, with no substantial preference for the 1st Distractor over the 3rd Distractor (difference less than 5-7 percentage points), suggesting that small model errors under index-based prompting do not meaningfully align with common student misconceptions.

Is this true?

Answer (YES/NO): NO